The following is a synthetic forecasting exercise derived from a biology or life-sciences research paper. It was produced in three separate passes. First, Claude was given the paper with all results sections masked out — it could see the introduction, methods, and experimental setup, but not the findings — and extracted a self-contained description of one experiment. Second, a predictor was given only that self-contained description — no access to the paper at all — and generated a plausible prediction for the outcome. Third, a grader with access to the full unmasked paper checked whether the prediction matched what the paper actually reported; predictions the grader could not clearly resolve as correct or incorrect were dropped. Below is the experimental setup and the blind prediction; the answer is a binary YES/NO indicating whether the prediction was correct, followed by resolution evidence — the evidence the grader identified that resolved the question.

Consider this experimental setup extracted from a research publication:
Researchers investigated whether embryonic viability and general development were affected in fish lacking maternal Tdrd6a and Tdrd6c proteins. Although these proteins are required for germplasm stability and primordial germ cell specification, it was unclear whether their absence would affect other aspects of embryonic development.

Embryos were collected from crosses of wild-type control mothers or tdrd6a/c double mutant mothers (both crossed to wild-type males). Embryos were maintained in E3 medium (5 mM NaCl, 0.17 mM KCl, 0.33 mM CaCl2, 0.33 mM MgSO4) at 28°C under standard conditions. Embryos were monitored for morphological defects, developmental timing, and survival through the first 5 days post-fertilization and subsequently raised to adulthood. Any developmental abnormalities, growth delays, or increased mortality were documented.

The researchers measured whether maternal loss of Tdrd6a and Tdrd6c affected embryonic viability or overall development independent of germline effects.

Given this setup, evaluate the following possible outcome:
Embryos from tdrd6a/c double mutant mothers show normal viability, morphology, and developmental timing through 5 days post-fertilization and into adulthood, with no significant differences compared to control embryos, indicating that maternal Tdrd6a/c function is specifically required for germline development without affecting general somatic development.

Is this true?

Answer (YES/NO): YES